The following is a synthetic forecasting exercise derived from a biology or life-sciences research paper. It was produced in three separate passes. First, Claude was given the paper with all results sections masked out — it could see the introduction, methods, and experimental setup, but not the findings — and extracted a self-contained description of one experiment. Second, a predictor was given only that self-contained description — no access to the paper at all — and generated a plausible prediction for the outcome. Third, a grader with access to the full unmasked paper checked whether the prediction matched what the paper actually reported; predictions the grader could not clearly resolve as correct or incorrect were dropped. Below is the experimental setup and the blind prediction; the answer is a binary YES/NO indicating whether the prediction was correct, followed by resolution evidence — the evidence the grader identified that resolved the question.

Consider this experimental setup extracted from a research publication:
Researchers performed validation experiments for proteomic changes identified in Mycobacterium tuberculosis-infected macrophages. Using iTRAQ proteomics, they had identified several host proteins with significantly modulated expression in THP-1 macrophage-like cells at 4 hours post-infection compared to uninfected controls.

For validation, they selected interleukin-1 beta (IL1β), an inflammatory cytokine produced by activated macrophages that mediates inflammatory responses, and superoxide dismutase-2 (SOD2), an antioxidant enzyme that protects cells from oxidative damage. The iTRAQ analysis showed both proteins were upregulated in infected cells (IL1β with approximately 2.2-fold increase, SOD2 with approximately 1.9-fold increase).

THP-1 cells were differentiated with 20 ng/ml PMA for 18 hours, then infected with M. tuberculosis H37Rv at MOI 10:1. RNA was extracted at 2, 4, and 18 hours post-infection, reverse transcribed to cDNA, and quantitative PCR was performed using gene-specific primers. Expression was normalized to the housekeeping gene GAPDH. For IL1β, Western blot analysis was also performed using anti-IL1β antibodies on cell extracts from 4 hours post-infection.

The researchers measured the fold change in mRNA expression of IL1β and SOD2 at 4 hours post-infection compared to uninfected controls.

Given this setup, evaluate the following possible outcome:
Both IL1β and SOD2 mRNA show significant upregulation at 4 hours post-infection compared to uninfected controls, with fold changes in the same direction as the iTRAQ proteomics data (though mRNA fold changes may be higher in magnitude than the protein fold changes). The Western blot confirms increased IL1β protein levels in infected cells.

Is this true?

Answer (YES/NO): YES